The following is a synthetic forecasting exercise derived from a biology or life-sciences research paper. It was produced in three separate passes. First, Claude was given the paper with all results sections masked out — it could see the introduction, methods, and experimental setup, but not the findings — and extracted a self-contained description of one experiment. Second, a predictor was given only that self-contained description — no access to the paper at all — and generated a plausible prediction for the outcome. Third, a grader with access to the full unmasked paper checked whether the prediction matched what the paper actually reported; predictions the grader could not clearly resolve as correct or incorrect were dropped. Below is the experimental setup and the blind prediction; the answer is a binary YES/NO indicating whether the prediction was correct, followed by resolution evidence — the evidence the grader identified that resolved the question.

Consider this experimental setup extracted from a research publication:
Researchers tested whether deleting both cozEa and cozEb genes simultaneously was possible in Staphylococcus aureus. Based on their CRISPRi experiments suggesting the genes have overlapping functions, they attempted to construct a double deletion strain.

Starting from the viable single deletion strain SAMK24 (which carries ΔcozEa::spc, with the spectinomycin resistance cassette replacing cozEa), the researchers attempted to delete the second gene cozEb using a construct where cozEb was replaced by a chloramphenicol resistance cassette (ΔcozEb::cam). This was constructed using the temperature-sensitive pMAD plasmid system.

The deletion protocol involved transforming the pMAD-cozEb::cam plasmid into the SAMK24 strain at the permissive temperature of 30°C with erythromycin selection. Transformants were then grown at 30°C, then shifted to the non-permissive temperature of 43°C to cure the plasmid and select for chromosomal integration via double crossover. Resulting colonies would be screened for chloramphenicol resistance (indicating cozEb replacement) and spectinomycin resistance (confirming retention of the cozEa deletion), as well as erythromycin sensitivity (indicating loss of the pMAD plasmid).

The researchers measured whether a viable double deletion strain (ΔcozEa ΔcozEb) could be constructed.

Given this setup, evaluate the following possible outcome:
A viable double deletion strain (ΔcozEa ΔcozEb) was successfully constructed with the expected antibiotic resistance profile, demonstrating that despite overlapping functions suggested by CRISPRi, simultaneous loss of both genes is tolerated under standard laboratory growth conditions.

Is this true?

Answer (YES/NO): NO